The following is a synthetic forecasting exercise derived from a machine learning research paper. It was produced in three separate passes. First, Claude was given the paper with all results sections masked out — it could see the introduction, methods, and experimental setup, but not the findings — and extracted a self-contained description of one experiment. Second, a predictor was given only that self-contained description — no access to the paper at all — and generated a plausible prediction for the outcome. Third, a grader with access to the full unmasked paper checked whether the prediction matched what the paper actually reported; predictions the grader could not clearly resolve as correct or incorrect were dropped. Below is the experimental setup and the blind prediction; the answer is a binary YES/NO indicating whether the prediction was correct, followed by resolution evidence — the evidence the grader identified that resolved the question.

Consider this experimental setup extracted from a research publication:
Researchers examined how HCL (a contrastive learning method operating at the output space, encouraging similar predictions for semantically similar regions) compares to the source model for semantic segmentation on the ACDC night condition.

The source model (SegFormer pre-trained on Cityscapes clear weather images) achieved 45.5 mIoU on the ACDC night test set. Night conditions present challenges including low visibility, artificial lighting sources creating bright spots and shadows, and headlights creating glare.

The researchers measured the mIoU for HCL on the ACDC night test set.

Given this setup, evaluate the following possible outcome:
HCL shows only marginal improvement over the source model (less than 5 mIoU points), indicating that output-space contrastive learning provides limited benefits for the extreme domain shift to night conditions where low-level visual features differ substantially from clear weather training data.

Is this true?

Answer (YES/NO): YES